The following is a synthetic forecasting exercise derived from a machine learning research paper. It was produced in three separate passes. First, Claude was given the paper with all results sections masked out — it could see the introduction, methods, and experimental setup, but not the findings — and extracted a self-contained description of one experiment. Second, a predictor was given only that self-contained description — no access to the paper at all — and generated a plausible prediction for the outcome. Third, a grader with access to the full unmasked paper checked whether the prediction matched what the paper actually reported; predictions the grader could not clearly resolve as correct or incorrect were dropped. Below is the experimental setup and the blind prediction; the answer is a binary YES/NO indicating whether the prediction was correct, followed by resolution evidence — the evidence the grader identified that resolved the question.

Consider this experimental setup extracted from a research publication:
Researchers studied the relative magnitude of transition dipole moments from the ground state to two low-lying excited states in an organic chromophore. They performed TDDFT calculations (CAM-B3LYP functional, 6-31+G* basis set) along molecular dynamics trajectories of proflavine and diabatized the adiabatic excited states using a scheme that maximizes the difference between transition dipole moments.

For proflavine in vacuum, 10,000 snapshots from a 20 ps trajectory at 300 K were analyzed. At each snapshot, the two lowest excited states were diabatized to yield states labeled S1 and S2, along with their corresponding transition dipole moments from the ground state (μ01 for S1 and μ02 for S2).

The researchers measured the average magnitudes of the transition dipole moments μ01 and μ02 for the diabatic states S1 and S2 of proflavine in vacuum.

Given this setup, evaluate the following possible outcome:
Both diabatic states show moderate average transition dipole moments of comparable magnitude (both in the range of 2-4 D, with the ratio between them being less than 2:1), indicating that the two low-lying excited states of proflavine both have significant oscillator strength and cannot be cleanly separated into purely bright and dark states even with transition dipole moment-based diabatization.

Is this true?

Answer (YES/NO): NO